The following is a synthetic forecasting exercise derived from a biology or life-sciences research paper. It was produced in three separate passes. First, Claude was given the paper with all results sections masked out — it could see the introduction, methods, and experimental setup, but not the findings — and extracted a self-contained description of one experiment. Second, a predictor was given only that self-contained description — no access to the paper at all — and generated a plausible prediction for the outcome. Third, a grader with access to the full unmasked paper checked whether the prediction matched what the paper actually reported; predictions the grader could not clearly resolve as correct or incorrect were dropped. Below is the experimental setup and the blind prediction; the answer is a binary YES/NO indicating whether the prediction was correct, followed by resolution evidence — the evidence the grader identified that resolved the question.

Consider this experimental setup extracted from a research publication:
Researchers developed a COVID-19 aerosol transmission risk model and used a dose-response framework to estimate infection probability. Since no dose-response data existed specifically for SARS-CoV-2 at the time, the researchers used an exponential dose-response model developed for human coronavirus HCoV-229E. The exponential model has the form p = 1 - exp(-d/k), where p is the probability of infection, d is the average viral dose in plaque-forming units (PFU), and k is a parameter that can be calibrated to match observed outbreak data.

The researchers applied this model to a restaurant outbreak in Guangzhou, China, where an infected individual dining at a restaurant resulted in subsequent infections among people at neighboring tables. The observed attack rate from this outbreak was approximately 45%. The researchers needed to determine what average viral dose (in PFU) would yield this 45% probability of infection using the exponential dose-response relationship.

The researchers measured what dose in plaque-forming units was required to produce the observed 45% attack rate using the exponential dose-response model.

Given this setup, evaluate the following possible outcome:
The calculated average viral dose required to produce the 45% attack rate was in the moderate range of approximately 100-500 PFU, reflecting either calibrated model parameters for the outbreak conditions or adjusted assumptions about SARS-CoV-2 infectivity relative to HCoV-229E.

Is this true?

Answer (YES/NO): NO